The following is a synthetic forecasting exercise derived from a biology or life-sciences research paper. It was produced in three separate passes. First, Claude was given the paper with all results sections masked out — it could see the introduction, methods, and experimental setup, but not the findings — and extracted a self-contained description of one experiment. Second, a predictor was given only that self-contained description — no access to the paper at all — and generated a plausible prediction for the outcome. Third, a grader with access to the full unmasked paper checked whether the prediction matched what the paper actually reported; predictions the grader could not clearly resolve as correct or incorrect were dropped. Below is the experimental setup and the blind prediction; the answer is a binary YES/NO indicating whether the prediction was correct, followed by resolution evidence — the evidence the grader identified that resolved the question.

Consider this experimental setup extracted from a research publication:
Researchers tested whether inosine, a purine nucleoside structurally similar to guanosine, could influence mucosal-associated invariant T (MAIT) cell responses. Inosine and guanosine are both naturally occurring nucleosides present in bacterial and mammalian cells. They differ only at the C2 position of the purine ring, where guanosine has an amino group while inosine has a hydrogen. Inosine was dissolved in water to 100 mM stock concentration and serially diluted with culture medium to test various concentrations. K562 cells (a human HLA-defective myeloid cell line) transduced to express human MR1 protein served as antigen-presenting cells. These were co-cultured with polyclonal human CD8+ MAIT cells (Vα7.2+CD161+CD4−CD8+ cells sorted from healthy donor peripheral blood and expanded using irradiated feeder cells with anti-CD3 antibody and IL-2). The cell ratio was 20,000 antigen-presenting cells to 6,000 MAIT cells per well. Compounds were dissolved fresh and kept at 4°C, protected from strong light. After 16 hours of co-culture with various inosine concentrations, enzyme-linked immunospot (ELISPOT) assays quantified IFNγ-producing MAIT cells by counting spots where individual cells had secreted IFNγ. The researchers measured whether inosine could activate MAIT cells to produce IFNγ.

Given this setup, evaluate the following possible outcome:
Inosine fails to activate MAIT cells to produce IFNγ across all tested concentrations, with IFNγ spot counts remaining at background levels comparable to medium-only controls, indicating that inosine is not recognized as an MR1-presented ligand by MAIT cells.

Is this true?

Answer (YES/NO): NO